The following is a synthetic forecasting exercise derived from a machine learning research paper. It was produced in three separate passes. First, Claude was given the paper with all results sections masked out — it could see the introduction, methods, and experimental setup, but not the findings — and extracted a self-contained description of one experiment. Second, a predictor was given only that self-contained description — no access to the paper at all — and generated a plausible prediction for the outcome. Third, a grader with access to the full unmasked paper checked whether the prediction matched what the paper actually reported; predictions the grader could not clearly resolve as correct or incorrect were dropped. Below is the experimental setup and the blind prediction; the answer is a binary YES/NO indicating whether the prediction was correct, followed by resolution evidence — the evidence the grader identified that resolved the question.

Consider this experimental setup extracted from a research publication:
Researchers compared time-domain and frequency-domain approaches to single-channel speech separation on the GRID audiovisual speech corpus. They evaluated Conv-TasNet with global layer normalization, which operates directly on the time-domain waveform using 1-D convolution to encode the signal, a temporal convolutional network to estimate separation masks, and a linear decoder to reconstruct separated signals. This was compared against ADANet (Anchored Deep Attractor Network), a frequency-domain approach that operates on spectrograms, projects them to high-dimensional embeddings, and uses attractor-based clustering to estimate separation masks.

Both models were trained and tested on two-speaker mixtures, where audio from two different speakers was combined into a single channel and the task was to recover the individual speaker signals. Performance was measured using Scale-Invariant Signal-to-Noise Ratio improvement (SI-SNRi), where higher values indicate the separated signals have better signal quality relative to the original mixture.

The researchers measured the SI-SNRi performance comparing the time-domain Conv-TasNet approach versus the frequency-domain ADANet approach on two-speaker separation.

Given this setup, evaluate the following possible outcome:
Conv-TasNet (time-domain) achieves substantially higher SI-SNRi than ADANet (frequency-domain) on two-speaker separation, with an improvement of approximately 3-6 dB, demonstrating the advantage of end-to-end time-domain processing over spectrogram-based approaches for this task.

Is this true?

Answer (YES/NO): YES